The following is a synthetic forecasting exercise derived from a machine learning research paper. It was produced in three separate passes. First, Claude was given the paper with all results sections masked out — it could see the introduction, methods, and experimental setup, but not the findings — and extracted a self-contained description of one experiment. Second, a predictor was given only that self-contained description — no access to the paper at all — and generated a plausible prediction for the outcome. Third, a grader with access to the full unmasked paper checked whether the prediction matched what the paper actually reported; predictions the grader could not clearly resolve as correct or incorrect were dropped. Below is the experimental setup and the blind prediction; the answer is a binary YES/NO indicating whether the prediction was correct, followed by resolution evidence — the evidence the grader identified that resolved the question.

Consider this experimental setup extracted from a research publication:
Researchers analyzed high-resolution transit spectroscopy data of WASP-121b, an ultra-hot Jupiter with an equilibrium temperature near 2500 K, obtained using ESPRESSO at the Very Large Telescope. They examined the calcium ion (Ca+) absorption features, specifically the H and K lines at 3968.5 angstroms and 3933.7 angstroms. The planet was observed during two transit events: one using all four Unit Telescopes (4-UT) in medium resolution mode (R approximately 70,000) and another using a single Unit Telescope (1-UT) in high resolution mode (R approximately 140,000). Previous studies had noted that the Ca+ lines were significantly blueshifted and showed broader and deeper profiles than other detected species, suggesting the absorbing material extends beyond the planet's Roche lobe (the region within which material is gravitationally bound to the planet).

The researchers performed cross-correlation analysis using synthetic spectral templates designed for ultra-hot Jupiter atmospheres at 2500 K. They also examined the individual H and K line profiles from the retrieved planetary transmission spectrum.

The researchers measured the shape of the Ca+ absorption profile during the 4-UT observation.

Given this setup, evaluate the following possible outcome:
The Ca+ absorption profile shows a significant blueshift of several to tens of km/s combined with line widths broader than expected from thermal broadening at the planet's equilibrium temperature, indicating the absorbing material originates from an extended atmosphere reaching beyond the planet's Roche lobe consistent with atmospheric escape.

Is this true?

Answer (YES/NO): NO